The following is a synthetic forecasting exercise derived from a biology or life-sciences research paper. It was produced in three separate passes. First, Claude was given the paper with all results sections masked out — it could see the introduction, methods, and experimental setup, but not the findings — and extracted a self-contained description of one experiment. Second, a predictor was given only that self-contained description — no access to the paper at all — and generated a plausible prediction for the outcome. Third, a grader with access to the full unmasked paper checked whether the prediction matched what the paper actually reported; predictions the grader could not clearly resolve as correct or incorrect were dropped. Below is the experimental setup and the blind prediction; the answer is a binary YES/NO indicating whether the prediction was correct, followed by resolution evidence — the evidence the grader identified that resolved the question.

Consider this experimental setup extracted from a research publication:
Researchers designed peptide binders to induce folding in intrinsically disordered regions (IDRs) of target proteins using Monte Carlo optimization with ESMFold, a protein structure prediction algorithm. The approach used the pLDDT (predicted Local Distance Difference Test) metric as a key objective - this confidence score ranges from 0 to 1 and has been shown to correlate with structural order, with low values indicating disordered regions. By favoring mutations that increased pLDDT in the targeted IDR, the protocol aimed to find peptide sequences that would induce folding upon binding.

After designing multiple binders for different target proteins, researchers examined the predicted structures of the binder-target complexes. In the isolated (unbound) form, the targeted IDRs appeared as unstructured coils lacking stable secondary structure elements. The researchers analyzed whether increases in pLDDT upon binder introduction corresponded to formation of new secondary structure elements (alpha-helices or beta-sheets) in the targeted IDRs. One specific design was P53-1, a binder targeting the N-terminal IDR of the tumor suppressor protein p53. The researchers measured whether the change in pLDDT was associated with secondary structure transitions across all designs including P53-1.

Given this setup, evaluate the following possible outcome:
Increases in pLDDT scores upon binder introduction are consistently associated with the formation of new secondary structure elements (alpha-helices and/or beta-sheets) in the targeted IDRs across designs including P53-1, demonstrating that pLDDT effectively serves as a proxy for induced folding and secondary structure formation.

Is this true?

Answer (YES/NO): NO